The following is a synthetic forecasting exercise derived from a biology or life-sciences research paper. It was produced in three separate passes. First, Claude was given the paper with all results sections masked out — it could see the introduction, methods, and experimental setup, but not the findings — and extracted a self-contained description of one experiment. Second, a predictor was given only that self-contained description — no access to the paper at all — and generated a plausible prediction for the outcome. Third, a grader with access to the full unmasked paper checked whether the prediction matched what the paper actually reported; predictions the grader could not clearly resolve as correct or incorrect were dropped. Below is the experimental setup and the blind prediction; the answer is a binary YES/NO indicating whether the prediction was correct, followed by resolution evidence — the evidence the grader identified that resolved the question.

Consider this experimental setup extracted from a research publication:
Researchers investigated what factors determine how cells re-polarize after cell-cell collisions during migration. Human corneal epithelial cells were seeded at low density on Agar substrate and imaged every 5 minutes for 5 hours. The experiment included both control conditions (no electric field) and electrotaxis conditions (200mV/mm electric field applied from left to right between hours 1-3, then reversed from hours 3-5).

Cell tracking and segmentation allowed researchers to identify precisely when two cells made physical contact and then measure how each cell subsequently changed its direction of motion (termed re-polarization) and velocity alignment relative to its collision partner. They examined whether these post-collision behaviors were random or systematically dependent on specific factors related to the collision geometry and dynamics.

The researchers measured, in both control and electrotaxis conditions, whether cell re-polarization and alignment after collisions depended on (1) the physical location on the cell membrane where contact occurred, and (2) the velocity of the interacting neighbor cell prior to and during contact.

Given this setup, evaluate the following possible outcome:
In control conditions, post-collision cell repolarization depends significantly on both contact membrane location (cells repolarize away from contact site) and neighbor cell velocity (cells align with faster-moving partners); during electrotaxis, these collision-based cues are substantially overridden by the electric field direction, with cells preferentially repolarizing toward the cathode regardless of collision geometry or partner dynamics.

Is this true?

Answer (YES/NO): NO